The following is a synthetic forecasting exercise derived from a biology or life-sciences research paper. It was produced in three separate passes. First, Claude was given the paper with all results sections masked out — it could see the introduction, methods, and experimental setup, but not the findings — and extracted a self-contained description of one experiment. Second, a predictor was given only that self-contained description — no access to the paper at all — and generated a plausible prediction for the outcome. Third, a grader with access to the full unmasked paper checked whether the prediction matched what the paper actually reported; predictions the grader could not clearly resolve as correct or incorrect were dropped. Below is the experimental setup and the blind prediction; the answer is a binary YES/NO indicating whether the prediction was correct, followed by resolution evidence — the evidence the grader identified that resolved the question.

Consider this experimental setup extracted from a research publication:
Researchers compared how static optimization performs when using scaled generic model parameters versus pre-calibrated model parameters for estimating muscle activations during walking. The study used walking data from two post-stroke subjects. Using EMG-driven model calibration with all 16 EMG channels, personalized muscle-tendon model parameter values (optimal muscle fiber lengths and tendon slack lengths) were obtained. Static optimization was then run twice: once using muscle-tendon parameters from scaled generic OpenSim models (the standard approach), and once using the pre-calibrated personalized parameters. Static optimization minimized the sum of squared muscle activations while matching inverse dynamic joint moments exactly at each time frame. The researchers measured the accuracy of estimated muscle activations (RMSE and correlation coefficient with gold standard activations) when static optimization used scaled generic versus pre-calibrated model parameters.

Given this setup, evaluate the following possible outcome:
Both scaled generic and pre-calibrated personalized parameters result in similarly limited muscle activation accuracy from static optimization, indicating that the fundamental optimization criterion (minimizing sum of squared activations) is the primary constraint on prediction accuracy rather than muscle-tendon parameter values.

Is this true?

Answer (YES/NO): YES